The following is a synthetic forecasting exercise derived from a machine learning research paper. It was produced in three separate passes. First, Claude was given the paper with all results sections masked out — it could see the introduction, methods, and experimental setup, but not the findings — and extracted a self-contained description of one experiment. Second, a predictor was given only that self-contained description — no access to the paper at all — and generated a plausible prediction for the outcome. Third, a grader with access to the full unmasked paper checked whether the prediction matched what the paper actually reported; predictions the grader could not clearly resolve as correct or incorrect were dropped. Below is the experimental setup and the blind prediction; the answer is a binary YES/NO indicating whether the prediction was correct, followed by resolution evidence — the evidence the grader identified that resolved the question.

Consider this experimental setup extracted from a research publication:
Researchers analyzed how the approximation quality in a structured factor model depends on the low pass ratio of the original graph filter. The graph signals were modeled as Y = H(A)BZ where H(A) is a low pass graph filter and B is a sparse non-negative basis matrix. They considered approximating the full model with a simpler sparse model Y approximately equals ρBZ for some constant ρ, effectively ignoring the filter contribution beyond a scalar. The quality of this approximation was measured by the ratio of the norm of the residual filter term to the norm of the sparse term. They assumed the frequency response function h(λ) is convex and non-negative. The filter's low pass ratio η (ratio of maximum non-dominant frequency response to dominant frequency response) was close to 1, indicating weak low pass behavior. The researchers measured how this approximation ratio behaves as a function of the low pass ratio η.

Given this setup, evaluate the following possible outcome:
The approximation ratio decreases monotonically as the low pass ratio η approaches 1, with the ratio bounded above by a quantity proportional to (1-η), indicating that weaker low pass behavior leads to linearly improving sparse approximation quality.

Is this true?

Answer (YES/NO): NO